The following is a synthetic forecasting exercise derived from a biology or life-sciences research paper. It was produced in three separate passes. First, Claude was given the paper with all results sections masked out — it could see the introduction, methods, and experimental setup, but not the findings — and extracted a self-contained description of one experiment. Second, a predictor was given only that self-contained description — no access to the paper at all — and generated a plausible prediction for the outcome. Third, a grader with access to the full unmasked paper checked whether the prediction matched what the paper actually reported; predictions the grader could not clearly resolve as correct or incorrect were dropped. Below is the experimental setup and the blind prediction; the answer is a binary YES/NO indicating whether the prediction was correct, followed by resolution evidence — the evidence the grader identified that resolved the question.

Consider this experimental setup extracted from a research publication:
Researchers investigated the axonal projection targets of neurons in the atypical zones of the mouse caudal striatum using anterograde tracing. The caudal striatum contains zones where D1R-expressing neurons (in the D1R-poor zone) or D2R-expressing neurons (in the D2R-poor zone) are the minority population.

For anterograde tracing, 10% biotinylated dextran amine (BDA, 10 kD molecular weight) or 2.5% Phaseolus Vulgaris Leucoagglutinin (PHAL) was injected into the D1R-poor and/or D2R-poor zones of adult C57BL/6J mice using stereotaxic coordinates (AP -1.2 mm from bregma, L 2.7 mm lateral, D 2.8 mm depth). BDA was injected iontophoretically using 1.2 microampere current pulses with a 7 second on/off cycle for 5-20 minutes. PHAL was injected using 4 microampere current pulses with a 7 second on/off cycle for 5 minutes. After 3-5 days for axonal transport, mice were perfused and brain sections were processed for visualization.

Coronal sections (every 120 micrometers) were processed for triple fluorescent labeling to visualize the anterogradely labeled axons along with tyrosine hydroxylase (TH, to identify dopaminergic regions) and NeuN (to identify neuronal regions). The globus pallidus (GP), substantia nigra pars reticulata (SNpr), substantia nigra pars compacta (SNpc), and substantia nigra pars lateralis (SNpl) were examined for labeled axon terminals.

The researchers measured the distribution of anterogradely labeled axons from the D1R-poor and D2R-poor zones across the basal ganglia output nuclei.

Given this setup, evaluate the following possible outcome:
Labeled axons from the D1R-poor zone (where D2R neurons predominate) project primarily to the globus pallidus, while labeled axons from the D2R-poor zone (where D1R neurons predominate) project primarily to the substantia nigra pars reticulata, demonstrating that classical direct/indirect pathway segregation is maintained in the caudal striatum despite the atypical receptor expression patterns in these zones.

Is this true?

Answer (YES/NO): NO